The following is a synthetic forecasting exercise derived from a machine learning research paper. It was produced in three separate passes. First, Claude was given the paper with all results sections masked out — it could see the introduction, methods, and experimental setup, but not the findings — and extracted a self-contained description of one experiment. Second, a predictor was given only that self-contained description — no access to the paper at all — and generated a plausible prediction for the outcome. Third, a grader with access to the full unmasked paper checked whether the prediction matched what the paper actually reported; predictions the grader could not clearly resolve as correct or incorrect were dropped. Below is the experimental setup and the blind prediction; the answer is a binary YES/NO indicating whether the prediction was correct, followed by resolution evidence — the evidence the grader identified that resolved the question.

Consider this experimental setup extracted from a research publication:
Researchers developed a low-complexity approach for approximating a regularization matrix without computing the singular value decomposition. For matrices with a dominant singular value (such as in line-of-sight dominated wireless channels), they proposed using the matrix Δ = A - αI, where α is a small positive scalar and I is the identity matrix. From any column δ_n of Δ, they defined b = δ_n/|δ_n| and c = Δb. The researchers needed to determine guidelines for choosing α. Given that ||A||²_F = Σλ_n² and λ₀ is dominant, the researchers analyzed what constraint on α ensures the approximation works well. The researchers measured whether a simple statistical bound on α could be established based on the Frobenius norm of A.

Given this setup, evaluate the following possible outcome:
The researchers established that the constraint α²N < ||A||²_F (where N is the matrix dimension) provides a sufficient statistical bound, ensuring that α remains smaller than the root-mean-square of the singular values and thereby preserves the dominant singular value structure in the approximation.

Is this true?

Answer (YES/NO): NO